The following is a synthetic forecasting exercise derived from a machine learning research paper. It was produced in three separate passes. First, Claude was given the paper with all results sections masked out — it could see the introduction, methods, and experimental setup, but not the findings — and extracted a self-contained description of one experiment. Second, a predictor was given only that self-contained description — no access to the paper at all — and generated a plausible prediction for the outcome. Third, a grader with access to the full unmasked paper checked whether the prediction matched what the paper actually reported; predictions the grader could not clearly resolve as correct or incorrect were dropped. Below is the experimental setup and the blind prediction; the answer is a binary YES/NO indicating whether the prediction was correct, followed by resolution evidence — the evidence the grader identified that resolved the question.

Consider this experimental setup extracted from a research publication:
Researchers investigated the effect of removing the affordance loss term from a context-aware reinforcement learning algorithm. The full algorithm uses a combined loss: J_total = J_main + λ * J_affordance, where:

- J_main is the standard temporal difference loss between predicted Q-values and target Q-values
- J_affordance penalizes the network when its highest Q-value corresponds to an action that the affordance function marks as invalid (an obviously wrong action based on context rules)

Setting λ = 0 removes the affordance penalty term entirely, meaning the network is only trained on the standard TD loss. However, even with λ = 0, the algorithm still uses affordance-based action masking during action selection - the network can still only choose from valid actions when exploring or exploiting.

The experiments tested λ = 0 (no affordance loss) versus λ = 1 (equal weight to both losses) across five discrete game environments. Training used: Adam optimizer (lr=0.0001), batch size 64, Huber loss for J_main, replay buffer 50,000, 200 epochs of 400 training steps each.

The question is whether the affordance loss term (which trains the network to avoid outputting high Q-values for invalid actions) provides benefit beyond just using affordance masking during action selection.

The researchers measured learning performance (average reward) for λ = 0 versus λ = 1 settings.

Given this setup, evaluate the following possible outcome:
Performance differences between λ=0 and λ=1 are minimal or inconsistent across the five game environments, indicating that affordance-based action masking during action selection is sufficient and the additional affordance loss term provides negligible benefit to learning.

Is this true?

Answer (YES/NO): YES